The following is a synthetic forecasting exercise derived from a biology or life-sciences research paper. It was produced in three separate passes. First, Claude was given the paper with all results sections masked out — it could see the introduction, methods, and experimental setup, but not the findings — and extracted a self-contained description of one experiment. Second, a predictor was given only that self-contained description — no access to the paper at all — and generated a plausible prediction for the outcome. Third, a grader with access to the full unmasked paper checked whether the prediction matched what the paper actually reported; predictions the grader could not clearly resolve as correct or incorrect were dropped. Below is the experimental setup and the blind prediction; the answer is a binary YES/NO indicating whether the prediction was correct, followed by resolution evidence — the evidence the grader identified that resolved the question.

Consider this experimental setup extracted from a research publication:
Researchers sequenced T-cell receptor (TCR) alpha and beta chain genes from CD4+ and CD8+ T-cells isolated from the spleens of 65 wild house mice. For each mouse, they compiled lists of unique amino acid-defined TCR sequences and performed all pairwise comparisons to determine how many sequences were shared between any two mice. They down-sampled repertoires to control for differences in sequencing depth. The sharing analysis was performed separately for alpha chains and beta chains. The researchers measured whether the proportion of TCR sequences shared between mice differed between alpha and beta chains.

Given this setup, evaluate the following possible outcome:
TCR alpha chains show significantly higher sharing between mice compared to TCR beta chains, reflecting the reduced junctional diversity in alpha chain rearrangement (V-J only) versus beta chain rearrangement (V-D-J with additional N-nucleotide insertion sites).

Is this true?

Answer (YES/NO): YES